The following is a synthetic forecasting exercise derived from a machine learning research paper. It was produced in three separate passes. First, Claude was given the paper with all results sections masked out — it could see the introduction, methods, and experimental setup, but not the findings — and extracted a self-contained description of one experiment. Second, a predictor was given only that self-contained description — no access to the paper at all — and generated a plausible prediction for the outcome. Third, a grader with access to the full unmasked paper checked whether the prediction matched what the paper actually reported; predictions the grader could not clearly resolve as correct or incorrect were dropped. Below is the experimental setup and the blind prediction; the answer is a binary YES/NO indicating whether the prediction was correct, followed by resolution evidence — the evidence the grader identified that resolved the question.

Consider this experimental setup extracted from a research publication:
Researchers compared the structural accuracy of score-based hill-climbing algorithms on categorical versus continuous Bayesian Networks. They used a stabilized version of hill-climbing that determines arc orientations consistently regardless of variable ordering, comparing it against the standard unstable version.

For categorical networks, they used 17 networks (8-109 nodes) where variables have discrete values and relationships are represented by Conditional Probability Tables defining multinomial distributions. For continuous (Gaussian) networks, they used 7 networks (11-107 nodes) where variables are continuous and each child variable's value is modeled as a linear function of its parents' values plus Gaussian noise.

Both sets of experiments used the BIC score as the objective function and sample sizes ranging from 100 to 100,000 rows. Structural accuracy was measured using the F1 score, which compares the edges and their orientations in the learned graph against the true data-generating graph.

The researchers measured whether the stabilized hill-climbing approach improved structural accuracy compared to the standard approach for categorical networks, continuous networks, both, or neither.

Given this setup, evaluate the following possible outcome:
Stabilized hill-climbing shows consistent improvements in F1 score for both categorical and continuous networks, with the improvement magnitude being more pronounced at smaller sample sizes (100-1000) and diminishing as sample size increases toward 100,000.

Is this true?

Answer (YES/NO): NO